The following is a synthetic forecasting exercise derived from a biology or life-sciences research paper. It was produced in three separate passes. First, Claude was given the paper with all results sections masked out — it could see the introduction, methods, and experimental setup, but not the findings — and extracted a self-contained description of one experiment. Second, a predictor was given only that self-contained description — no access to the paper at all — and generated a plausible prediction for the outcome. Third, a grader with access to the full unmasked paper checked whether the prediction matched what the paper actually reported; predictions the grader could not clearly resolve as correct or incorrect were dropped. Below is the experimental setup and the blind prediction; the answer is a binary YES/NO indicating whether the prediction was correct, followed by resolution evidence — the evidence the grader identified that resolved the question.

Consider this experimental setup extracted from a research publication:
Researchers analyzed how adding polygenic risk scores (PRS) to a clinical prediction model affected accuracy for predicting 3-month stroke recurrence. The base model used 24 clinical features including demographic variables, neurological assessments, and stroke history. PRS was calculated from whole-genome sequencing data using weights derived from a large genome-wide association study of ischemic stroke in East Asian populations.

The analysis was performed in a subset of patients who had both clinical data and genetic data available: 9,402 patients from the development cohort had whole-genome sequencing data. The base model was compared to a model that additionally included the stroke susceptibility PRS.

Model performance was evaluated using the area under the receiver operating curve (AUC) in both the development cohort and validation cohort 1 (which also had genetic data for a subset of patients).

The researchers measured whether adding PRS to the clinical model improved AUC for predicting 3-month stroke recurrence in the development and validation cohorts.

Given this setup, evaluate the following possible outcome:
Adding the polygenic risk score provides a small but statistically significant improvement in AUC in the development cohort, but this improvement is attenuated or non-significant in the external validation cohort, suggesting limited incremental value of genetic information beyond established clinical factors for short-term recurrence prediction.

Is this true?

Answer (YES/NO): NO